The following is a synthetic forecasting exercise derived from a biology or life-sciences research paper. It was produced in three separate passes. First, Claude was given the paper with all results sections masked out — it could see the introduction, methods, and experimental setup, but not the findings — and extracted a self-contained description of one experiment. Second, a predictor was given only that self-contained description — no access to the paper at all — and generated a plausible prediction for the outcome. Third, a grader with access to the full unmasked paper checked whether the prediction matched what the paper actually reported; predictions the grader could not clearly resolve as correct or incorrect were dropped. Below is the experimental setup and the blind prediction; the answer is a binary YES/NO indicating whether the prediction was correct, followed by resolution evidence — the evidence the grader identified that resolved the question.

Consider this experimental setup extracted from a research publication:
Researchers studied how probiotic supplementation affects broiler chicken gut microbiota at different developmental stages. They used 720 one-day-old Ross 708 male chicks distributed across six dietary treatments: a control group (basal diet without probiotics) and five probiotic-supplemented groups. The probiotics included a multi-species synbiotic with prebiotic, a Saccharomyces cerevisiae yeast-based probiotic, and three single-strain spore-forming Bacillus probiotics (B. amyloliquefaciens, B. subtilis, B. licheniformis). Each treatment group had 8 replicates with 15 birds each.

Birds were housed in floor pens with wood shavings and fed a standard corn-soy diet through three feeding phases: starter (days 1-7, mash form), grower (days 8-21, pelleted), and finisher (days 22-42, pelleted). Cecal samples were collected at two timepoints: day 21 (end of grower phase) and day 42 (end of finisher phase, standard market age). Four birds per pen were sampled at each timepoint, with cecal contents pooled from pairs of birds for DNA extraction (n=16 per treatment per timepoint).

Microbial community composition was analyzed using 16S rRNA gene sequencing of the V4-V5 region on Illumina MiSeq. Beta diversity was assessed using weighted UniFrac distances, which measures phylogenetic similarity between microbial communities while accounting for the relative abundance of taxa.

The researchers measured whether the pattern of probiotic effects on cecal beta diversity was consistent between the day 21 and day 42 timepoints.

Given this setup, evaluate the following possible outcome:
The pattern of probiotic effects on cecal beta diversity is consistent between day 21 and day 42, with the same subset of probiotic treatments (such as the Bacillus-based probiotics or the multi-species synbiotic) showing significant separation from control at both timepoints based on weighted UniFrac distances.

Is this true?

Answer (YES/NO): NO